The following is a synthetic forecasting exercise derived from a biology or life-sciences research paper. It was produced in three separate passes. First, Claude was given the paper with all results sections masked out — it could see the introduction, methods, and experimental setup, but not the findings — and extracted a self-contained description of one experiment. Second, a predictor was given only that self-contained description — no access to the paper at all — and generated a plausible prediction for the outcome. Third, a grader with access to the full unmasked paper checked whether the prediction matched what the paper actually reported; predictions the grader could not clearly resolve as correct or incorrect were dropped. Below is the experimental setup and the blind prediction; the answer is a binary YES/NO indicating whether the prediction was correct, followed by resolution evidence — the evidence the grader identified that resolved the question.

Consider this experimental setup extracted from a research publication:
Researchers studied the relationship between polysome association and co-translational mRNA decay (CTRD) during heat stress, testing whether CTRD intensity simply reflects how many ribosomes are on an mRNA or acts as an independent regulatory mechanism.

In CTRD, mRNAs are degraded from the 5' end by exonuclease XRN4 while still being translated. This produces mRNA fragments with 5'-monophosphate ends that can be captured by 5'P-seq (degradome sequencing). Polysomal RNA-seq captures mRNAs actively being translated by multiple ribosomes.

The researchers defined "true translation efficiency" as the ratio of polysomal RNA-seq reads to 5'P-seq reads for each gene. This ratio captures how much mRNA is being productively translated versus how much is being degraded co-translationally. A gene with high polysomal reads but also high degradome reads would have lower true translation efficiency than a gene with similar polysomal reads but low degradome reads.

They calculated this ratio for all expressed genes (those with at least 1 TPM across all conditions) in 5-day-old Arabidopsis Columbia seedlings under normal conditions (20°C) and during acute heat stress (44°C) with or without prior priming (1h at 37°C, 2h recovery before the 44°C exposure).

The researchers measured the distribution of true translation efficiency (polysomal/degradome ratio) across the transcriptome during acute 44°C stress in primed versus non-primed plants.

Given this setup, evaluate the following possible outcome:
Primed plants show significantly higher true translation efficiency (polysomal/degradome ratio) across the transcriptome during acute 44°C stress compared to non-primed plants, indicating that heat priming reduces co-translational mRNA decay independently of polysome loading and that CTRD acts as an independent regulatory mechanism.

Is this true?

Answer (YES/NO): NO